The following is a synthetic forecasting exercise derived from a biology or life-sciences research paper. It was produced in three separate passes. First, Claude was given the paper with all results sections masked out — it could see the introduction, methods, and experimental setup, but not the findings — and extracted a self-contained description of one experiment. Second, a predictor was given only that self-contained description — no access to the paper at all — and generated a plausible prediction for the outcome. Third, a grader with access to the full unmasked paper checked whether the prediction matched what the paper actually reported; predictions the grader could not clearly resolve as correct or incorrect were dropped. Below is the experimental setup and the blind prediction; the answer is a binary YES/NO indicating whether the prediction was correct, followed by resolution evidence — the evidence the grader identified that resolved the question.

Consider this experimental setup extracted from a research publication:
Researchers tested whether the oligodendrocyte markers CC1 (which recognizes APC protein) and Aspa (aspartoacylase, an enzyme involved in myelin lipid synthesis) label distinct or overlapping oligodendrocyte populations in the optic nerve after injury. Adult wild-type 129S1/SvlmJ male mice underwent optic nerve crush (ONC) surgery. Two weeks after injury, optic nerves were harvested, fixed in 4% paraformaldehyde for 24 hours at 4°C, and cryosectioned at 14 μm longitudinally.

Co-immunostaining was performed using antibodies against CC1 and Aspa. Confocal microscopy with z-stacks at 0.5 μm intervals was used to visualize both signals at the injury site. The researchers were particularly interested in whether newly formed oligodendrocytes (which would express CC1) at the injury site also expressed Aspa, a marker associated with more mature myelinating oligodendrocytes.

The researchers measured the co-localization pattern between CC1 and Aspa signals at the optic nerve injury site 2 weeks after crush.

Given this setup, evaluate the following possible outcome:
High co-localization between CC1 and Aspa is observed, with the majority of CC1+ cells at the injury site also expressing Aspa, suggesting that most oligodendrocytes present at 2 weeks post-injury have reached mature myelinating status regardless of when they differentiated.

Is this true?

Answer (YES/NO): NO